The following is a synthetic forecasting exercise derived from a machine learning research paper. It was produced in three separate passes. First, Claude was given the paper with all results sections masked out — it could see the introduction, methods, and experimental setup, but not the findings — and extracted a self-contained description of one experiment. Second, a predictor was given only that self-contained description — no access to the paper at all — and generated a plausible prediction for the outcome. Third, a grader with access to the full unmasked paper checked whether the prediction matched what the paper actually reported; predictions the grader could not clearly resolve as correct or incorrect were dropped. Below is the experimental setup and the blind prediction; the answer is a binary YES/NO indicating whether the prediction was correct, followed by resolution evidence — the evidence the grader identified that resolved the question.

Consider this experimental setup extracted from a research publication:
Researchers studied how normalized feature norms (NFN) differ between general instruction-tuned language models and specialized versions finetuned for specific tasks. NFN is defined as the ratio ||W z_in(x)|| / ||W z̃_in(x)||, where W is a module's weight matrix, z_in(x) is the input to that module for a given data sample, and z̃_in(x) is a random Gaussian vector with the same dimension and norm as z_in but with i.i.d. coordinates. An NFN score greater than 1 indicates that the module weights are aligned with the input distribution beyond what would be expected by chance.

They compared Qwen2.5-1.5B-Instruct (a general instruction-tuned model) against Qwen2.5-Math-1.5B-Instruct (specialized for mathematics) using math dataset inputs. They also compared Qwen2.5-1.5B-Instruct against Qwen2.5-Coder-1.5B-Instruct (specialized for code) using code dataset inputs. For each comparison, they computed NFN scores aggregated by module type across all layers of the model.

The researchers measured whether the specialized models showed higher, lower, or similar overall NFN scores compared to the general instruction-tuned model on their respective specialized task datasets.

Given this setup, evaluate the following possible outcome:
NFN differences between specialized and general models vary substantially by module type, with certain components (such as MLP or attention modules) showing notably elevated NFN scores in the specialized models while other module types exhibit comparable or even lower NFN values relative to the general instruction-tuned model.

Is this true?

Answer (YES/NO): NO